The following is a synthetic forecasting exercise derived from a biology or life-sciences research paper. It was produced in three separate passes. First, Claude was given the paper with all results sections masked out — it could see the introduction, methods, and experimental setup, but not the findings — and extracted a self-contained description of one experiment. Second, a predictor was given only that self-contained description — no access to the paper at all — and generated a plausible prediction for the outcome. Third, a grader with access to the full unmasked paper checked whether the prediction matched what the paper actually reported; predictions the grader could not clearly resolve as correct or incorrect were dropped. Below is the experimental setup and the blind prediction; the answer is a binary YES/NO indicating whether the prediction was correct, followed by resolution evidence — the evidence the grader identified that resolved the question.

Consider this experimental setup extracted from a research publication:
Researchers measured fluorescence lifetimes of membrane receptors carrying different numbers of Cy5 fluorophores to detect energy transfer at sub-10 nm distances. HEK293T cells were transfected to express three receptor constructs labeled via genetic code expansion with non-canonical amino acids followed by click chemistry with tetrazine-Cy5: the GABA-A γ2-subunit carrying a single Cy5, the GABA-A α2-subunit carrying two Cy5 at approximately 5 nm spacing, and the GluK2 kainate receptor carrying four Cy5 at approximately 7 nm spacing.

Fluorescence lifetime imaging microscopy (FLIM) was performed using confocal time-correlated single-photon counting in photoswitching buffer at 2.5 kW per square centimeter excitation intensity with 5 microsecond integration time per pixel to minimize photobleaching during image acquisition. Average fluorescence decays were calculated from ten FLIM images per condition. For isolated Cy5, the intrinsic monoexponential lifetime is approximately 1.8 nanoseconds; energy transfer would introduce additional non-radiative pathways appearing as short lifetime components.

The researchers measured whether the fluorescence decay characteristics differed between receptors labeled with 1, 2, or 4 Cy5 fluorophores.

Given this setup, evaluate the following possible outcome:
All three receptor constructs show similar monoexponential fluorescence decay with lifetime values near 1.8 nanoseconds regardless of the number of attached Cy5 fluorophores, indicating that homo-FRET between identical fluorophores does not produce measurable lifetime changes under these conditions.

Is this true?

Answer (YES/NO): NO